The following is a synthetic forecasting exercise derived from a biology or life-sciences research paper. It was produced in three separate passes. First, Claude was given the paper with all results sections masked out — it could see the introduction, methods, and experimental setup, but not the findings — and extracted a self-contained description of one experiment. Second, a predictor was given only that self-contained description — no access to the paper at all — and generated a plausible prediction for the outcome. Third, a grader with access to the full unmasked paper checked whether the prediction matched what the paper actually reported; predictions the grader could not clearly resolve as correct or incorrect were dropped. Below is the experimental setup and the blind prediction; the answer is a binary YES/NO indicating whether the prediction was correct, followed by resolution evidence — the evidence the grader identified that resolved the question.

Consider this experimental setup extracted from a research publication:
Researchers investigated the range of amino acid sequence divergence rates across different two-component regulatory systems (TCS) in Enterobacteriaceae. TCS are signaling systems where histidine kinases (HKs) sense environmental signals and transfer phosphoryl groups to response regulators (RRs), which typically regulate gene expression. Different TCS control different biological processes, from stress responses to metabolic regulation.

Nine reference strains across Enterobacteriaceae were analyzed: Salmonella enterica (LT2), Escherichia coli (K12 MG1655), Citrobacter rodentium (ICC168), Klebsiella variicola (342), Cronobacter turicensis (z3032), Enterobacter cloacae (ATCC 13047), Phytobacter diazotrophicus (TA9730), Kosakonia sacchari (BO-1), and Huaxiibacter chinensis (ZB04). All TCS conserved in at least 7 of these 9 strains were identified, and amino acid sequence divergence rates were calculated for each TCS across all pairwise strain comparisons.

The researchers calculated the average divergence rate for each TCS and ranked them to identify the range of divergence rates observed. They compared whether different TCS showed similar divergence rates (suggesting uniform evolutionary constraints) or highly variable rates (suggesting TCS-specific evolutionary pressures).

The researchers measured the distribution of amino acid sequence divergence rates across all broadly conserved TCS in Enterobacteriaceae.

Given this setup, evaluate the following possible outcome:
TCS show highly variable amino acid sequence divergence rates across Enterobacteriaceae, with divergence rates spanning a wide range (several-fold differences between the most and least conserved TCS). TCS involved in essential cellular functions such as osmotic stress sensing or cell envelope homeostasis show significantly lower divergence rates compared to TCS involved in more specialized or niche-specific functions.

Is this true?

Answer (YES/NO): YES